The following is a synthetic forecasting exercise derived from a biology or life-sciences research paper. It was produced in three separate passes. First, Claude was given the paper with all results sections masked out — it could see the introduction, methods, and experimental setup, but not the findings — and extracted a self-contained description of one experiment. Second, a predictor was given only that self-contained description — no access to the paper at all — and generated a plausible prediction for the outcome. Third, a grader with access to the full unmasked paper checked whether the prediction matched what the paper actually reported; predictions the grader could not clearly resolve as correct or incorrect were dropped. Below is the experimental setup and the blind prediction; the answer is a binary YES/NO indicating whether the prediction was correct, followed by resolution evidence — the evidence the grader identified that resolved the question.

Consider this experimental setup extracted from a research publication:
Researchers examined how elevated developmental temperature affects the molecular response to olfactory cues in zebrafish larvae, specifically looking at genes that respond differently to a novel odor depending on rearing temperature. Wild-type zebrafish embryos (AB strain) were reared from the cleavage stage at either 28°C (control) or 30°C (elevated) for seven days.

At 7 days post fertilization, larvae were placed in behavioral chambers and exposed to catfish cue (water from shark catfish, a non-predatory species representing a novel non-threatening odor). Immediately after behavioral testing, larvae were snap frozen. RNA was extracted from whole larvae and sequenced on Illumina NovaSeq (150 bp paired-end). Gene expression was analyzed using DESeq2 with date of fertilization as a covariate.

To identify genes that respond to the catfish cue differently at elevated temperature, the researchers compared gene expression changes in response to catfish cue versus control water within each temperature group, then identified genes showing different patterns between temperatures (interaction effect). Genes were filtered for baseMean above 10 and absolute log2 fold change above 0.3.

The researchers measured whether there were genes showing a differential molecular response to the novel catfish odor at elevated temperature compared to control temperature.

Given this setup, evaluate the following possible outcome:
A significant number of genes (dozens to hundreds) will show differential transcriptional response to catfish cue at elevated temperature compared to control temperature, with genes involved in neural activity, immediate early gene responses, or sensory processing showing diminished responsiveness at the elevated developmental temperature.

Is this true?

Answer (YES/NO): NO